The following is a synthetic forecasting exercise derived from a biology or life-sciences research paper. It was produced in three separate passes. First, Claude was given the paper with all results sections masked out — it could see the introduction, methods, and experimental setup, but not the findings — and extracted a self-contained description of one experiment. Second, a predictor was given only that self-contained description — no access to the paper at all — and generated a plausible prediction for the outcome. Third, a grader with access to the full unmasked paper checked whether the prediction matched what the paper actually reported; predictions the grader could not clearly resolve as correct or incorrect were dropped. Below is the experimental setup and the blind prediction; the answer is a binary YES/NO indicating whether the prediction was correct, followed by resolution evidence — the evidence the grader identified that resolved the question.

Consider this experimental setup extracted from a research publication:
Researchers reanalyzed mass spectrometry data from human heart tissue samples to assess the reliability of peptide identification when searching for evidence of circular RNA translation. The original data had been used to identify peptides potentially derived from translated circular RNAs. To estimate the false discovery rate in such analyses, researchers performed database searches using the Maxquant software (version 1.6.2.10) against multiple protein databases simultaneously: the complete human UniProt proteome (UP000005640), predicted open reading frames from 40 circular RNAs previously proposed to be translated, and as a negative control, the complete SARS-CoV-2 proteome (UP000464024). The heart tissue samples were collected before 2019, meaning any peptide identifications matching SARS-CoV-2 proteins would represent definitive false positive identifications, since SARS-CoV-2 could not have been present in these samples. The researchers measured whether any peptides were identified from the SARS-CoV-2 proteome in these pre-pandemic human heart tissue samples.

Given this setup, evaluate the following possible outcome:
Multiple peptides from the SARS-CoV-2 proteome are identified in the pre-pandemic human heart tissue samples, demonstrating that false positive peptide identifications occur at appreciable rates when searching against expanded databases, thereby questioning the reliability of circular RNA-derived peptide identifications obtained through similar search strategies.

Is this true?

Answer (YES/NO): YES